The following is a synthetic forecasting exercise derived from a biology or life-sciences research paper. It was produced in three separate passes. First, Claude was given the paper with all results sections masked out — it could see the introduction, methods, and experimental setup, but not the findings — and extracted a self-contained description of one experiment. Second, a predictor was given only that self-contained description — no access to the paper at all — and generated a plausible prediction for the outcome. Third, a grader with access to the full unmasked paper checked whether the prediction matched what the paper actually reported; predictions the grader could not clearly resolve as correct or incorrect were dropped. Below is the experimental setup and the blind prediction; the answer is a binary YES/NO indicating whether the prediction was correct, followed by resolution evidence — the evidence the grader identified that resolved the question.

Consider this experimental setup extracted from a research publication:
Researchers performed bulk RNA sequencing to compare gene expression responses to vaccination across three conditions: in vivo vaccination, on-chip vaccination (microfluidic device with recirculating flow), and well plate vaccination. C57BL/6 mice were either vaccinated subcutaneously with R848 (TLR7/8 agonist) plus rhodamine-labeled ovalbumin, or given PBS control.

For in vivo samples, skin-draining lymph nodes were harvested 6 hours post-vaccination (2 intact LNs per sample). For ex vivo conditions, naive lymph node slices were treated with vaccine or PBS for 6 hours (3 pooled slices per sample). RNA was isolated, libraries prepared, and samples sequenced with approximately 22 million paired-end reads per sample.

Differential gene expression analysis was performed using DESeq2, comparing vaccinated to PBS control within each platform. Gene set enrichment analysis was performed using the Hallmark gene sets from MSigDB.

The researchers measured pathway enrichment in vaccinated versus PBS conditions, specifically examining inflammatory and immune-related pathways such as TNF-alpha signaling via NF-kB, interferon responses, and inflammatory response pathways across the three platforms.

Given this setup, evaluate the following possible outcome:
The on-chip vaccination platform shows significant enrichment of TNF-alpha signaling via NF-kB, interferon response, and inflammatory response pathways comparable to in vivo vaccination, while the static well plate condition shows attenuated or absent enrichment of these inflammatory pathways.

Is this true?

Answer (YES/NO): NO